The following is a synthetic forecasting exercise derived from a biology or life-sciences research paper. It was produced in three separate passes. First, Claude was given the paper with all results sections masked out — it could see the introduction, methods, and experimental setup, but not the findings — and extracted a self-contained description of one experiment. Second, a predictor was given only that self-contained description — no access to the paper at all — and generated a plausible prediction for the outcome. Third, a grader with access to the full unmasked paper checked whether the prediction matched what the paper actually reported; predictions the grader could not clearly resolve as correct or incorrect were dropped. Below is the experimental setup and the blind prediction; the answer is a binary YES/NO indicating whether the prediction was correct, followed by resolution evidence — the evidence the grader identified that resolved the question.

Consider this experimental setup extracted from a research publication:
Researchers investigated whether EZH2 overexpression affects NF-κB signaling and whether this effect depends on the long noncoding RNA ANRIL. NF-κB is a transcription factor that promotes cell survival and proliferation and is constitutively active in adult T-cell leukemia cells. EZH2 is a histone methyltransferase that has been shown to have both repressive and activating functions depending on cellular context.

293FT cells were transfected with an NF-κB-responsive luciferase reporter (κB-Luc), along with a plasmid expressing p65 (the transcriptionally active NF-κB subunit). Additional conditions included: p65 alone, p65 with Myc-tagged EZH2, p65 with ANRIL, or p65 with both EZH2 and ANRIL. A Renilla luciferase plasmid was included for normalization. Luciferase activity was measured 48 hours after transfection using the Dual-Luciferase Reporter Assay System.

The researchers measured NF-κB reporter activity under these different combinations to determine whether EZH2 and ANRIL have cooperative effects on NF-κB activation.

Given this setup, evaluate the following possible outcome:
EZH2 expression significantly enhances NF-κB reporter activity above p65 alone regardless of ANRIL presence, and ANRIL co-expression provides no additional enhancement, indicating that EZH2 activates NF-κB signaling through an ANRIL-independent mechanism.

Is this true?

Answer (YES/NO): NO